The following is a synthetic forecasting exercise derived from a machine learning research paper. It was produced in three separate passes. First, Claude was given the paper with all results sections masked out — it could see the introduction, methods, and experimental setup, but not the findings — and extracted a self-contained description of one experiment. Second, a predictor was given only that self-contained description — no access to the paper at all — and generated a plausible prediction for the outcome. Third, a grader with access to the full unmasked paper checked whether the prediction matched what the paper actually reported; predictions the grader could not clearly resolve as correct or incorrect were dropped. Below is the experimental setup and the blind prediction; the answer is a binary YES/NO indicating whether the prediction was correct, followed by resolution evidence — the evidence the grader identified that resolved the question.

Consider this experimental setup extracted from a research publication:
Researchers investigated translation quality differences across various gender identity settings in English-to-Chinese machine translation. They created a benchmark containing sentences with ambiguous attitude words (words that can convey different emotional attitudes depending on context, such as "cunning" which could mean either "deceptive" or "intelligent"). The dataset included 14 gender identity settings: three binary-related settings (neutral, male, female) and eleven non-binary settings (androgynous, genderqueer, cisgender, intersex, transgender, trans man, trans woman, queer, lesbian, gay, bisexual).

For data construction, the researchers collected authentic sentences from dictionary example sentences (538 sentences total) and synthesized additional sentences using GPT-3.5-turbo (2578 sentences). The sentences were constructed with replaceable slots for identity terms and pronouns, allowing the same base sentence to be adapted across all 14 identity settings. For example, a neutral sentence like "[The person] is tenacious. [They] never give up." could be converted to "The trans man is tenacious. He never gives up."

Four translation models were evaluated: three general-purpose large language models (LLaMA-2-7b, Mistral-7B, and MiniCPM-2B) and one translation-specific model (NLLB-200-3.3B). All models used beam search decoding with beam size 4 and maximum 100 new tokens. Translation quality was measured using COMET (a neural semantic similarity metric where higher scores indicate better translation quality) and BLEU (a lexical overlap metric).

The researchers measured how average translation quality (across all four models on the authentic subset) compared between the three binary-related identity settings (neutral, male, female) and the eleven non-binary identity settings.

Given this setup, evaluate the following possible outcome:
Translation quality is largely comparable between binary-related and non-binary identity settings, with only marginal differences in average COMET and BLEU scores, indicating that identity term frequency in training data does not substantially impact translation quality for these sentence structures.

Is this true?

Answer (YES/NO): NO